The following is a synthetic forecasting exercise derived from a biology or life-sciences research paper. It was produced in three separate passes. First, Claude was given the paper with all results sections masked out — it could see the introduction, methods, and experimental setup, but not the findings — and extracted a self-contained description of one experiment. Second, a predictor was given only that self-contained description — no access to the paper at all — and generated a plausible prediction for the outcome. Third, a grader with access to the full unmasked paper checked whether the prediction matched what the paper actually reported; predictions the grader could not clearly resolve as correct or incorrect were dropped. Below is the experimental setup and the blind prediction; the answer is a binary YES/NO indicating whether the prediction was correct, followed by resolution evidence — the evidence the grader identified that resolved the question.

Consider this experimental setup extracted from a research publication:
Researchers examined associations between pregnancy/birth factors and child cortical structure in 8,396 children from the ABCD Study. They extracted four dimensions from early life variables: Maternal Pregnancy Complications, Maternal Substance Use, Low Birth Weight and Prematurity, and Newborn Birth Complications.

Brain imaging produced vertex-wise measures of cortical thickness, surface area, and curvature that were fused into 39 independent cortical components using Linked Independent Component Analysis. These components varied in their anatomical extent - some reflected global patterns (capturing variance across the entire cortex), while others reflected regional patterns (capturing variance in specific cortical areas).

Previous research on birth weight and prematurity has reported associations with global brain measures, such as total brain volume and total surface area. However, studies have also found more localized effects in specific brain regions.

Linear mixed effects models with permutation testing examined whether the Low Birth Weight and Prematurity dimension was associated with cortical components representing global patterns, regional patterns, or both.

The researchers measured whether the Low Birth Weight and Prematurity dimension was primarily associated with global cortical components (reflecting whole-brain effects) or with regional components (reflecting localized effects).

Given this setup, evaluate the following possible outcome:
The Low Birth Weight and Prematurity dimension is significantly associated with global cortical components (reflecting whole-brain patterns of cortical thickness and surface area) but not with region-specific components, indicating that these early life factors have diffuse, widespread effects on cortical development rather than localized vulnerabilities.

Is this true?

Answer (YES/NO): NO